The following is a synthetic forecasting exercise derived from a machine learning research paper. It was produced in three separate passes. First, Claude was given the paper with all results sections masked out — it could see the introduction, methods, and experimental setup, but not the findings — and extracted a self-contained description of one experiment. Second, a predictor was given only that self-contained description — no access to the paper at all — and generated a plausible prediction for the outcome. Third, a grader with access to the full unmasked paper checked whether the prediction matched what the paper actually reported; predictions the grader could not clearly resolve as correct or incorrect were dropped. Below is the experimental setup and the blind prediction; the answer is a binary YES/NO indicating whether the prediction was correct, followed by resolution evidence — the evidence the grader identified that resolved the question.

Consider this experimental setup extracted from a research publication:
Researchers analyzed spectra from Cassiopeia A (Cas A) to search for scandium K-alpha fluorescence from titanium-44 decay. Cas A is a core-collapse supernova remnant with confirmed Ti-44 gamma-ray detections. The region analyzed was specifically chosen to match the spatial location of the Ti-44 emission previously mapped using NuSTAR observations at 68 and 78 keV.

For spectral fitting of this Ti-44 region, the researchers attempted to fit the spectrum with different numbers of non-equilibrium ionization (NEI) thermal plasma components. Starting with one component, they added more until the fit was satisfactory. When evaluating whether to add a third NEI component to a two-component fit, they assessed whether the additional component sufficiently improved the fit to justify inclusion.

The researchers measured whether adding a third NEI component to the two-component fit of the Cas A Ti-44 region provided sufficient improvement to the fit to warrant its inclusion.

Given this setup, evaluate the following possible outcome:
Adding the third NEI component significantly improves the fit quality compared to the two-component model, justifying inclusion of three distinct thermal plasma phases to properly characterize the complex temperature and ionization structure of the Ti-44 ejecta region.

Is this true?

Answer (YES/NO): NO